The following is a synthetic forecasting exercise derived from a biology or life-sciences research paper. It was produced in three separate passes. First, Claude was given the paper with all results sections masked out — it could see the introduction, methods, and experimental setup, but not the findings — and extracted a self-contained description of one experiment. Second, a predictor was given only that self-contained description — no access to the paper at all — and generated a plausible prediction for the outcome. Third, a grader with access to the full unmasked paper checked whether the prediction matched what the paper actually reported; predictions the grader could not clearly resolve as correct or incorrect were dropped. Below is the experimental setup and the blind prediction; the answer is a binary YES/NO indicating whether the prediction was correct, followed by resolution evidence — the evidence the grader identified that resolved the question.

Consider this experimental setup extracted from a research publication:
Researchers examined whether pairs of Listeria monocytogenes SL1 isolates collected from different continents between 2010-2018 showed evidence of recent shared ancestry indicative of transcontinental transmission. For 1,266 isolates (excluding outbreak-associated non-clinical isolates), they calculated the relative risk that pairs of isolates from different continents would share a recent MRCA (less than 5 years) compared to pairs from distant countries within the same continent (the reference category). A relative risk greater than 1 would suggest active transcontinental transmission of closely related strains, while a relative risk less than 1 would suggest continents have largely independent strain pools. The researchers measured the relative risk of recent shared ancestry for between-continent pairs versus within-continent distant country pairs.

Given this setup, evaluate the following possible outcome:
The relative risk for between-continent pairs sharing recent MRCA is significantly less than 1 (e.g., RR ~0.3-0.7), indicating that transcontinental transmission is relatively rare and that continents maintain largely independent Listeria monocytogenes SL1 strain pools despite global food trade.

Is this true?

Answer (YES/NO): NO